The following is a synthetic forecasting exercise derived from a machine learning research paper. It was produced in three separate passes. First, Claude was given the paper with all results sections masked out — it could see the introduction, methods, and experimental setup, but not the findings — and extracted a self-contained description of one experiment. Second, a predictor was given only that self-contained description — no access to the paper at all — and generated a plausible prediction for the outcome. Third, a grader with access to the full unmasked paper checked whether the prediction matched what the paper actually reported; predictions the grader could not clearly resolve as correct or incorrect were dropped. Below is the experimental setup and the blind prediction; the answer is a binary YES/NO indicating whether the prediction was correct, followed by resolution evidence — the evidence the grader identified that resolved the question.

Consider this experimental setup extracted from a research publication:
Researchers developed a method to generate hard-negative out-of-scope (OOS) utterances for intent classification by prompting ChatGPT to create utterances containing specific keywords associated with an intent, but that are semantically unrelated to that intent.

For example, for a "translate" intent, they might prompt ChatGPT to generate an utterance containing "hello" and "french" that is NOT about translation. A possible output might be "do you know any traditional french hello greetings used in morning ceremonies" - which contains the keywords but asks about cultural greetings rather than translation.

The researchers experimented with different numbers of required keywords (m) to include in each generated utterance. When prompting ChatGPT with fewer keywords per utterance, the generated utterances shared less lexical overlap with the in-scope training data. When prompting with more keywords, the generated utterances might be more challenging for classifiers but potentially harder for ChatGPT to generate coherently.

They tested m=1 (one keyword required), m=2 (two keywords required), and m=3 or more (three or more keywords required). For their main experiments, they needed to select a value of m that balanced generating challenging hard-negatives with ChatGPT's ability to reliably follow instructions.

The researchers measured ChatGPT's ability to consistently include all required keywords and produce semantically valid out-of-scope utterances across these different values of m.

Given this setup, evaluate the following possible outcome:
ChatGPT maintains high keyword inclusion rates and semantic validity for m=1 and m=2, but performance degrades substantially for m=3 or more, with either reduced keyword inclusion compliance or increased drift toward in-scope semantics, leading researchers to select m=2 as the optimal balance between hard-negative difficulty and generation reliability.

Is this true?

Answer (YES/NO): YES